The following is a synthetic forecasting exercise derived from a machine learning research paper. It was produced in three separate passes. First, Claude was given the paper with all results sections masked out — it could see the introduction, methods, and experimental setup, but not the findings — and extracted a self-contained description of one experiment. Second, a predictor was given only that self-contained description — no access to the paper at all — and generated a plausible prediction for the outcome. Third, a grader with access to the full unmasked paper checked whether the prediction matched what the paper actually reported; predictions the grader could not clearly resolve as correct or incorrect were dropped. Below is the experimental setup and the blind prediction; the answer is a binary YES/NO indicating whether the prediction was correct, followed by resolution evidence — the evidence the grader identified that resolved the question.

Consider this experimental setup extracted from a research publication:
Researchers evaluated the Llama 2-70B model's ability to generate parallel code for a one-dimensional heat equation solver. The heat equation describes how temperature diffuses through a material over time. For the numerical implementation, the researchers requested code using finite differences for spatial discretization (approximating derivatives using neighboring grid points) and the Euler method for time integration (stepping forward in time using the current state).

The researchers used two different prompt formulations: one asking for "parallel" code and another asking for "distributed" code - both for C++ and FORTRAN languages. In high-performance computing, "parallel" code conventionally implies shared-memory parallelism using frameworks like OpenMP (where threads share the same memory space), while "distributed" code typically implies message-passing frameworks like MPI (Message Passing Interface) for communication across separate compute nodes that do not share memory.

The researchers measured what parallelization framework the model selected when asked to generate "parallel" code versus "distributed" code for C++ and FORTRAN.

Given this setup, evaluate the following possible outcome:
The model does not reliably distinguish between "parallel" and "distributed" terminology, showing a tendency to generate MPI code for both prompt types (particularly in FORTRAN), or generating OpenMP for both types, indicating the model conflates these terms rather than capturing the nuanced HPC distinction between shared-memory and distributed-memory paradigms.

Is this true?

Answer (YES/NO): YES